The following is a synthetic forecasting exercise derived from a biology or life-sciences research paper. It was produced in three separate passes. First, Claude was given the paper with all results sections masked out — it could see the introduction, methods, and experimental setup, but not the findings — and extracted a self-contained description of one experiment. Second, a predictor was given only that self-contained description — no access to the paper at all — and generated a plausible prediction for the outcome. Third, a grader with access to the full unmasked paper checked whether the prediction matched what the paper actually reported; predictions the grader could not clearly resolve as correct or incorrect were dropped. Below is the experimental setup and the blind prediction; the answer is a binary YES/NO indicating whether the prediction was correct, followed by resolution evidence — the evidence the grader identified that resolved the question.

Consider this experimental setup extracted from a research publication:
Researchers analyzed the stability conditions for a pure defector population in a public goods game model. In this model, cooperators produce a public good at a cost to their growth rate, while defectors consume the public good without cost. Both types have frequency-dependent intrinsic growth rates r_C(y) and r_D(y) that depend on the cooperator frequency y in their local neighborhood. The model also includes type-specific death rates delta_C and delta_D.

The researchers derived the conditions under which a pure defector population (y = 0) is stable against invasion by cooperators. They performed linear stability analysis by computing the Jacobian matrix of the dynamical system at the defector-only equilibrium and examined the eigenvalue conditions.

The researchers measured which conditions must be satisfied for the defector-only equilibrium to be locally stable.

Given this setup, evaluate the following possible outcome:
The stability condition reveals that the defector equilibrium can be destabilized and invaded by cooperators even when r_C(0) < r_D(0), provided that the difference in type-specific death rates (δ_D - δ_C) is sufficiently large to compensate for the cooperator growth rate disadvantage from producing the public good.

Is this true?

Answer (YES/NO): NO